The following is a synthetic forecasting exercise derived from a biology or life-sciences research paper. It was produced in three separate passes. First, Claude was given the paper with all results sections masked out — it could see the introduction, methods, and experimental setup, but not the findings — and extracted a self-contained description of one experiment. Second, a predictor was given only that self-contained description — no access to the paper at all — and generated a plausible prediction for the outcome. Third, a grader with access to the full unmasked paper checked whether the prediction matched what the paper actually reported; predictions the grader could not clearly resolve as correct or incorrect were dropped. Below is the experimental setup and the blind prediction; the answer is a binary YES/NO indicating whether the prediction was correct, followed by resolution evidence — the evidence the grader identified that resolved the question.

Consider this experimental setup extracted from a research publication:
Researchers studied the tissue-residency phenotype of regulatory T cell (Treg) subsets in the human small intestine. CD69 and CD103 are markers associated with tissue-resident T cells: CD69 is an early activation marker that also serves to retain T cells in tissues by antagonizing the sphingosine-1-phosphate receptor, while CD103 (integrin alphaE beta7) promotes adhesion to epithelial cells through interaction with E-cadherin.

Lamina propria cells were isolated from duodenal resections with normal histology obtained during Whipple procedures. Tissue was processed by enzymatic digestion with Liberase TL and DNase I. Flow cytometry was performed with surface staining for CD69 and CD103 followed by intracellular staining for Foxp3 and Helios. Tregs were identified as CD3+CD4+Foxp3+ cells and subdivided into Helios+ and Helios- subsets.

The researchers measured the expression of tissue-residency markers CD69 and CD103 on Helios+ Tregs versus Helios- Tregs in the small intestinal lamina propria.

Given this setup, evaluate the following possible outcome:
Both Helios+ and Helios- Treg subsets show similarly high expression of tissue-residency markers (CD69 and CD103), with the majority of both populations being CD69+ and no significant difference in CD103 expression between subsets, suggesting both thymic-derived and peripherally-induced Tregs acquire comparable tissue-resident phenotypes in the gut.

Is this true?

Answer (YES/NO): NO